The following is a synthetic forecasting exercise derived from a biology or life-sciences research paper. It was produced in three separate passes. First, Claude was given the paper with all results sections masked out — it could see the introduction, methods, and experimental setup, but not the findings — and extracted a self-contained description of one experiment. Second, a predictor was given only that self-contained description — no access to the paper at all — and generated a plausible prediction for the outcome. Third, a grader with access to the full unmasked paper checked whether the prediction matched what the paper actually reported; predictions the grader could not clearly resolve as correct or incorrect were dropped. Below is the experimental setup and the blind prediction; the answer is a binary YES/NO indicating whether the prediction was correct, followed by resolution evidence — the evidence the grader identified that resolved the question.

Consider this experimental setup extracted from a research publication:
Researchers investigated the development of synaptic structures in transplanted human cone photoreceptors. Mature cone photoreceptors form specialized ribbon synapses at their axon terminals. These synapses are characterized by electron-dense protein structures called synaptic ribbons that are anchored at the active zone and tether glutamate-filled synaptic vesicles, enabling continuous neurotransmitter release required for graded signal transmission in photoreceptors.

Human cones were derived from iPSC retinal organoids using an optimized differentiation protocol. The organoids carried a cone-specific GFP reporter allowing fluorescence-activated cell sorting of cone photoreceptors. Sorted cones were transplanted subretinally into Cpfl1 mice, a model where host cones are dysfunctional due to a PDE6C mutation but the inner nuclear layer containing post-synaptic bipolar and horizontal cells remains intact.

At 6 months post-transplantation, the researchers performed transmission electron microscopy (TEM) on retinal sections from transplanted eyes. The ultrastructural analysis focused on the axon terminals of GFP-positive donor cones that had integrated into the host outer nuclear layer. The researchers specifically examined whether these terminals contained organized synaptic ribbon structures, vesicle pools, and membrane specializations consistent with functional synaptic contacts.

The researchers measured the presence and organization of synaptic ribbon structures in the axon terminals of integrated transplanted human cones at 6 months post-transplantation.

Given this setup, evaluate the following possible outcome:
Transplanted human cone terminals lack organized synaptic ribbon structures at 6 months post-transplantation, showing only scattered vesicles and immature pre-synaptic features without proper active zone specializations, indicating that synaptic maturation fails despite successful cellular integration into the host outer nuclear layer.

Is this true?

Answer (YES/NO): NO